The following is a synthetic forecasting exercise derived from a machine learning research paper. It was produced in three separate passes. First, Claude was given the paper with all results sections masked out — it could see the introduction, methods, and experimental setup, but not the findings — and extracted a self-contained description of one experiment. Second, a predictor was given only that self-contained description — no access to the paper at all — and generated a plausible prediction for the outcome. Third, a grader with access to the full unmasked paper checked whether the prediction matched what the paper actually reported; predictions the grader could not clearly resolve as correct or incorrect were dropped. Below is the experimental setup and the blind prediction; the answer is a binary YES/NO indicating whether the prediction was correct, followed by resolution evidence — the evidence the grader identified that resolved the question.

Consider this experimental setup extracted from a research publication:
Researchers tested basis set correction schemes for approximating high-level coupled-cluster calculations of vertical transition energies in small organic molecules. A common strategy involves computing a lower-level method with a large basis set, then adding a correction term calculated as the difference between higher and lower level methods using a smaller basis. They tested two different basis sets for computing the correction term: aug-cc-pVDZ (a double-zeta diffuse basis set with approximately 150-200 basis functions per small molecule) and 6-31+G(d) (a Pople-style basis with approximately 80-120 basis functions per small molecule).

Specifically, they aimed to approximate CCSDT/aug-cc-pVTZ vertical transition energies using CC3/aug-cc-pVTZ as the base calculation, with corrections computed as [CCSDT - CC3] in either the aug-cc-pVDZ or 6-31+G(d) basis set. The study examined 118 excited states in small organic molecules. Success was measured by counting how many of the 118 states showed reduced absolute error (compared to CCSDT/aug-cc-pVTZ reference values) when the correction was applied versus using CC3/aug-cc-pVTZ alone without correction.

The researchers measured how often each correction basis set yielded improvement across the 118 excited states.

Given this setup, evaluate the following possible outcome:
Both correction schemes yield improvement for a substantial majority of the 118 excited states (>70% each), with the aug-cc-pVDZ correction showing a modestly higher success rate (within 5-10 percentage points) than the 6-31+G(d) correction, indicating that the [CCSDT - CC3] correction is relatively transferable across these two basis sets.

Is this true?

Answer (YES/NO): YES